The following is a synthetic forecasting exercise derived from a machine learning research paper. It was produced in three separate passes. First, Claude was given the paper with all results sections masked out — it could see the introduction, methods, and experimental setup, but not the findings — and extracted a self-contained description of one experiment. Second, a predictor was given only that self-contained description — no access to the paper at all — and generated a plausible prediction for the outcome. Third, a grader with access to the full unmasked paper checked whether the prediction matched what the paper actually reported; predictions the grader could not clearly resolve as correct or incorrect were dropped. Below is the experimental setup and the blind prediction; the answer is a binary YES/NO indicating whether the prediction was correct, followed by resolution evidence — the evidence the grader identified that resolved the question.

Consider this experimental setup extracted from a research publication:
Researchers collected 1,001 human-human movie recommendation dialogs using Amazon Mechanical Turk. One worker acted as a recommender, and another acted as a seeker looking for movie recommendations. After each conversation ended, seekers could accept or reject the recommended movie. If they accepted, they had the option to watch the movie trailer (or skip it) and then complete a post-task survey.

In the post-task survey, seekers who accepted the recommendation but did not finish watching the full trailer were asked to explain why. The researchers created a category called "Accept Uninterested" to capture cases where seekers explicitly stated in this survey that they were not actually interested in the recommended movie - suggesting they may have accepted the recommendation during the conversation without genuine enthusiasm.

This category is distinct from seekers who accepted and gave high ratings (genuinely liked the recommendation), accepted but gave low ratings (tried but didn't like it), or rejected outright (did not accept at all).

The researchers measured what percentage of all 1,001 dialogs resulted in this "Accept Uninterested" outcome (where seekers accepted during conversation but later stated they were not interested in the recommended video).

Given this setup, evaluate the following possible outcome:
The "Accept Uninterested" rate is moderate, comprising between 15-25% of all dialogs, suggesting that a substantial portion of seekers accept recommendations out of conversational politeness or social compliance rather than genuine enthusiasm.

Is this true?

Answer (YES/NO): NO